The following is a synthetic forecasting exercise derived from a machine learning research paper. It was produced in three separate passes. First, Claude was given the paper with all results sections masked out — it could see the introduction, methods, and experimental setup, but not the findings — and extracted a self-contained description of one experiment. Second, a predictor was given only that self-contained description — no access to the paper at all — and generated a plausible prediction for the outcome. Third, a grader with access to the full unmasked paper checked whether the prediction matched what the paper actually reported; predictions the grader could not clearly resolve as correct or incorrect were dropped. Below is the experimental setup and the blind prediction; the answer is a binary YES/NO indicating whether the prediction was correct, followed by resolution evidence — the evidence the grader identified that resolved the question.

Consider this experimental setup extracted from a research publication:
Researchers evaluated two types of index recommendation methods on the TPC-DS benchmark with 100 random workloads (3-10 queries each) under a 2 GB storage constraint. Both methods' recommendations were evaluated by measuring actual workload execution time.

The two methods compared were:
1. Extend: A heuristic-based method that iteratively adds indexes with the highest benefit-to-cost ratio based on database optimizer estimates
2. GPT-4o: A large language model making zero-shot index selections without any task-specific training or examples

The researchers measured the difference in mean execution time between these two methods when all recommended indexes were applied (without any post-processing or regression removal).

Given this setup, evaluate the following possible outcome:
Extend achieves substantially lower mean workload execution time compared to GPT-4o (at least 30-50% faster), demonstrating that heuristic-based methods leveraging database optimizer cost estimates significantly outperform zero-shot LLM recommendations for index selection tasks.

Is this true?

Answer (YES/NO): NO